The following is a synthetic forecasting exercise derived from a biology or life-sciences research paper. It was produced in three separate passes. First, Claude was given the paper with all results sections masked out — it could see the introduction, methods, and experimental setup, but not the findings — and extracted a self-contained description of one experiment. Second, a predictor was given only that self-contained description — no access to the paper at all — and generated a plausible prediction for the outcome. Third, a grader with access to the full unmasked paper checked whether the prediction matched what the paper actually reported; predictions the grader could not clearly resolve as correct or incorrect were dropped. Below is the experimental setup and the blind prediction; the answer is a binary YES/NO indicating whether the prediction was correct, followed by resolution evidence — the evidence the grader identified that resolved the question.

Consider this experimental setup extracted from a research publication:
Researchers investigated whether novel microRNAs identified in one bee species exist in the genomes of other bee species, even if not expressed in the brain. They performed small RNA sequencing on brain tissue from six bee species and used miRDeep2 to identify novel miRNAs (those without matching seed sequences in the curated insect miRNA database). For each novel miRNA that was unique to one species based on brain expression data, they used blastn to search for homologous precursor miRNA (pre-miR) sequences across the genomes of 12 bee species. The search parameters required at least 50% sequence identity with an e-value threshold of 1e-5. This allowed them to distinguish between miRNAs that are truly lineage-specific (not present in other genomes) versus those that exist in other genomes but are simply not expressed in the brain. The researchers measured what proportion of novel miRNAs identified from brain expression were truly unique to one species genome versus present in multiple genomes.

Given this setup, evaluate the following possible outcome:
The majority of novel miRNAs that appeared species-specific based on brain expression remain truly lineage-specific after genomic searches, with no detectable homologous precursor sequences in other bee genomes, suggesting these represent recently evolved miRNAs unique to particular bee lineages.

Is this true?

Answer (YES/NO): NO